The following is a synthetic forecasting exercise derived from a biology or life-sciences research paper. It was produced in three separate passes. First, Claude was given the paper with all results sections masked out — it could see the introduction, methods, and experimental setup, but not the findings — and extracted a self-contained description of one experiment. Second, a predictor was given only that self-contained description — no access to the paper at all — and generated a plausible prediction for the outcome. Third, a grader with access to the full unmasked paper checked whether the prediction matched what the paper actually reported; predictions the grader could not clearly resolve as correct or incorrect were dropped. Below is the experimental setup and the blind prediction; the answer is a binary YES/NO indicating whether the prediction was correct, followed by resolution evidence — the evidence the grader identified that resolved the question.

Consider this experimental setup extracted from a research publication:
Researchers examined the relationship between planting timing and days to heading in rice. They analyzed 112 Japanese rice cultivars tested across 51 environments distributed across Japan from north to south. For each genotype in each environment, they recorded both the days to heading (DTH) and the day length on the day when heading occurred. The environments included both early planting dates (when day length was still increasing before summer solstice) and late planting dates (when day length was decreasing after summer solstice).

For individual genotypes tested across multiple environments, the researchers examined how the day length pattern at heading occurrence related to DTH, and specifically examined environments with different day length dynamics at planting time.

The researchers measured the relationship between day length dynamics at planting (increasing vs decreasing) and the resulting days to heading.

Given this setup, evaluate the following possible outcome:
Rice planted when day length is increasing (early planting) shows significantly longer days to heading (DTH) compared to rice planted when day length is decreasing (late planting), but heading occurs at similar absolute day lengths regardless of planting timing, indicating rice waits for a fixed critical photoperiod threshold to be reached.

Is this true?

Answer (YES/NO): NO